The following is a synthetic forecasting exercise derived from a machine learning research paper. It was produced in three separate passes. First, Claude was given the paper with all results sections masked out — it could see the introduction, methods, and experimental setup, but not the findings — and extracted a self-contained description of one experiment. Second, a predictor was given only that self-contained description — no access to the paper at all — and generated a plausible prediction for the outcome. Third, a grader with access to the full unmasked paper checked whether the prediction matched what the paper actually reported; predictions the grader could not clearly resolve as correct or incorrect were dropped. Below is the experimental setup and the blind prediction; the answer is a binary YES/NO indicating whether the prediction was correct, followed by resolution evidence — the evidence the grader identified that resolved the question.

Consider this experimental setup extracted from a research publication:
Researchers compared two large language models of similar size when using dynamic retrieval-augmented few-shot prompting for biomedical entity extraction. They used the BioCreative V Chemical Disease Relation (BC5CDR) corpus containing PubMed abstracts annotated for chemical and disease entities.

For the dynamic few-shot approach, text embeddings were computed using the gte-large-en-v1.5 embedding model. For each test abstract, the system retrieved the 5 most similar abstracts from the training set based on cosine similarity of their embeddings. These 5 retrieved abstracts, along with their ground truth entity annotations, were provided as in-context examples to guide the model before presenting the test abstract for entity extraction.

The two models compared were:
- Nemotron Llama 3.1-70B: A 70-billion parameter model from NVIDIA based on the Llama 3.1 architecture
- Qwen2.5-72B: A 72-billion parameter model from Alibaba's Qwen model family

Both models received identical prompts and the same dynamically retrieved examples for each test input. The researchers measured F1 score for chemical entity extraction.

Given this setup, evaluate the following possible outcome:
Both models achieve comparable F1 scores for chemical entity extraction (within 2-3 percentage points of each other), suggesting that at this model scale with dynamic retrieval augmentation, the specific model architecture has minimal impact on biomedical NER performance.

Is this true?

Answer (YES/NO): NO